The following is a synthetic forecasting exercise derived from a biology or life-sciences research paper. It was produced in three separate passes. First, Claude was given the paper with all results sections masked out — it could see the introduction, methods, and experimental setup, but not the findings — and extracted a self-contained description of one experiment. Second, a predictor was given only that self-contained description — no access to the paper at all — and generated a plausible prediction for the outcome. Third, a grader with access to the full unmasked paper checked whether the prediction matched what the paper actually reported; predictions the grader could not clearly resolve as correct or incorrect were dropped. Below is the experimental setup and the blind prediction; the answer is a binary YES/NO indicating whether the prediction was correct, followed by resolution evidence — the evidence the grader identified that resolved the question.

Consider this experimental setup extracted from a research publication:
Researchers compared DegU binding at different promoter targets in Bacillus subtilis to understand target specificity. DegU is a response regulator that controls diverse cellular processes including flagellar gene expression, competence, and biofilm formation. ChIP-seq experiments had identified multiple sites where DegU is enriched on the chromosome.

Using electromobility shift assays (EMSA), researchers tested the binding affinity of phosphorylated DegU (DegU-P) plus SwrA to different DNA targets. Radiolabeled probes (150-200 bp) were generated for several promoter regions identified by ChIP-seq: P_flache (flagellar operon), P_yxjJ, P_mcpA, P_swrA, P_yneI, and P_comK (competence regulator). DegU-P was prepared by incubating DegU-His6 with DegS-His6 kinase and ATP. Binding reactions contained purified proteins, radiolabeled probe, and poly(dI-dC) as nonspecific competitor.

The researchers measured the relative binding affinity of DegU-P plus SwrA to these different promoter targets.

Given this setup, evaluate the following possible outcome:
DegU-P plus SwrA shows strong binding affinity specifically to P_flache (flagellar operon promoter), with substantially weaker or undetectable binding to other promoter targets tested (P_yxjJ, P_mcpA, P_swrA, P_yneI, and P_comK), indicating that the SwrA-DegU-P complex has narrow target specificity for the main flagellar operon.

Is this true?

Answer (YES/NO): NO